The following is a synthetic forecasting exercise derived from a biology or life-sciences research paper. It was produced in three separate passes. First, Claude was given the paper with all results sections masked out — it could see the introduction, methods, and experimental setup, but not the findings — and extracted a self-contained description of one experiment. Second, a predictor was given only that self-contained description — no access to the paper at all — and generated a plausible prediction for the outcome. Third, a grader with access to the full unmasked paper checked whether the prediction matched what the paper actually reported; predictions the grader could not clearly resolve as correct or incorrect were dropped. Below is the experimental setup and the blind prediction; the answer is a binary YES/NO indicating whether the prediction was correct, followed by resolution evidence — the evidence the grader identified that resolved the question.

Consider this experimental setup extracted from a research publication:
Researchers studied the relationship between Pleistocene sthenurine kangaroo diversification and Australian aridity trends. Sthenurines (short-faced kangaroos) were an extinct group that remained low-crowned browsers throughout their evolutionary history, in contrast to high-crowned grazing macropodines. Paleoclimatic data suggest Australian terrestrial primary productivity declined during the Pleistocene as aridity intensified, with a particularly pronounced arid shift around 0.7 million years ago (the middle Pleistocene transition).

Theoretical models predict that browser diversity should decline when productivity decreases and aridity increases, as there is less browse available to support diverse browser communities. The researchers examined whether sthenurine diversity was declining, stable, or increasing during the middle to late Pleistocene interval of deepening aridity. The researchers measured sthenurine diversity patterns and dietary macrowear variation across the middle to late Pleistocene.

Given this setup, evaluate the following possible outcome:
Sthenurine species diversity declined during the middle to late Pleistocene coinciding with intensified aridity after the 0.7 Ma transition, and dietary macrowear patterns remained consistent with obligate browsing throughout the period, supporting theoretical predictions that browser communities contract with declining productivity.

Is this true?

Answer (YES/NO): NO